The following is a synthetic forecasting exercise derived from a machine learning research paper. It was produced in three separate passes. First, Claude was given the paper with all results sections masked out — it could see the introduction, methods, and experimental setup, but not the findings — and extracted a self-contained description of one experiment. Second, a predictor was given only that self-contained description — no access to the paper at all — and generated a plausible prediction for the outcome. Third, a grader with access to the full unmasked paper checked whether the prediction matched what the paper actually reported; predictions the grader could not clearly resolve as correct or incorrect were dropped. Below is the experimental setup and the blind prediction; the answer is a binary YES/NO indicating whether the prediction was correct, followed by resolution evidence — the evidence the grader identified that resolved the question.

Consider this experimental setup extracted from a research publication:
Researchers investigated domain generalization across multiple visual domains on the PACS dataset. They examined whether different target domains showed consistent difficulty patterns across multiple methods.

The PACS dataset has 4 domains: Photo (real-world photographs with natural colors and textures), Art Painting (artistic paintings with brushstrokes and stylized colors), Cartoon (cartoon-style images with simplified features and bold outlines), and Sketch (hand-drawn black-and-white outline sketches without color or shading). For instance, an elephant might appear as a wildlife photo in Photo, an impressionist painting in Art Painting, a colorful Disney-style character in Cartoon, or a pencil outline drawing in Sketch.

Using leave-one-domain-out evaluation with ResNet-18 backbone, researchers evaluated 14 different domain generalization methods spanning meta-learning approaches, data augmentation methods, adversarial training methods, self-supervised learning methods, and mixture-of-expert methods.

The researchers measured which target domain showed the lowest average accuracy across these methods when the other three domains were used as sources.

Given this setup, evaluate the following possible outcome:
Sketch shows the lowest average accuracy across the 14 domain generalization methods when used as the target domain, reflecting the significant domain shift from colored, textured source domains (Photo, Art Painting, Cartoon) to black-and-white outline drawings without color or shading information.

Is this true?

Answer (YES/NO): YES